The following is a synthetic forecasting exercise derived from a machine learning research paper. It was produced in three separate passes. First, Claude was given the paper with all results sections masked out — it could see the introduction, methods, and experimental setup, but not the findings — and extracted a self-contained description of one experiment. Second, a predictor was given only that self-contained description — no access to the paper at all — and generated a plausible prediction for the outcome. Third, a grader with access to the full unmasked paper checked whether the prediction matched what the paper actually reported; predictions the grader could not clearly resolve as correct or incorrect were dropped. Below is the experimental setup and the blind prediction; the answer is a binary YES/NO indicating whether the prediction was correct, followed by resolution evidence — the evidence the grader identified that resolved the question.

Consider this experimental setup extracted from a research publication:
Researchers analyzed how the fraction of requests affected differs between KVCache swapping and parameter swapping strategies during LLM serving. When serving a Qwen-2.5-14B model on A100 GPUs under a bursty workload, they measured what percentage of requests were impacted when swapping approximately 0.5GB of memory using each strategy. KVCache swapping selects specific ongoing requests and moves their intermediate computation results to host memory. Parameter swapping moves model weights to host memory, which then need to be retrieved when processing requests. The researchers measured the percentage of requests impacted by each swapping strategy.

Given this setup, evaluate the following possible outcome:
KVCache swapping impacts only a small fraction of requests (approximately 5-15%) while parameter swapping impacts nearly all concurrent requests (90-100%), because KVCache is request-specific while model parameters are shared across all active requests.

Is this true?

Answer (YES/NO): YES